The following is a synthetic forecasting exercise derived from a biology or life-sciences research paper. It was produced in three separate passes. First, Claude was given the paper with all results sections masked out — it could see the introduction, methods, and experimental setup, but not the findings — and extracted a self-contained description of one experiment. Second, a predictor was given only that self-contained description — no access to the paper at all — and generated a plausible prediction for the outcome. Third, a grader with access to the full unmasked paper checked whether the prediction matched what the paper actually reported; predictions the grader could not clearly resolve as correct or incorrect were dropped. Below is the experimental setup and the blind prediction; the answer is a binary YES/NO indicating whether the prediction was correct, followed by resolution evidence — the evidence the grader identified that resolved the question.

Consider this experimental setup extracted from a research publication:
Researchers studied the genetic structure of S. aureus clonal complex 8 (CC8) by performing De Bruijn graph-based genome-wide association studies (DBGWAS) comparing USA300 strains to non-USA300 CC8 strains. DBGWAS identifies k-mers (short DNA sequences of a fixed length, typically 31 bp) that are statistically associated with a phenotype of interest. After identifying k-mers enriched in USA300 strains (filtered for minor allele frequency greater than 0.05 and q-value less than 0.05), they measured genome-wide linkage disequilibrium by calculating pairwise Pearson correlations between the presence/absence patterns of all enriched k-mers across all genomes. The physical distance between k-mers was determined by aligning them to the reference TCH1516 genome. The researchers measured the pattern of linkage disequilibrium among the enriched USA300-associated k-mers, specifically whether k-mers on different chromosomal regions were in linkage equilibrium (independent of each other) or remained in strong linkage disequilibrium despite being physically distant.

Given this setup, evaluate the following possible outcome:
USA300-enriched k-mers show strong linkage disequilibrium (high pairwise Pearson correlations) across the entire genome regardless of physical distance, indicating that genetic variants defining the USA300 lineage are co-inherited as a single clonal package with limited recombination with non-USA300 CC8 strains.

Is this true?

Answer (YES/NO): YES